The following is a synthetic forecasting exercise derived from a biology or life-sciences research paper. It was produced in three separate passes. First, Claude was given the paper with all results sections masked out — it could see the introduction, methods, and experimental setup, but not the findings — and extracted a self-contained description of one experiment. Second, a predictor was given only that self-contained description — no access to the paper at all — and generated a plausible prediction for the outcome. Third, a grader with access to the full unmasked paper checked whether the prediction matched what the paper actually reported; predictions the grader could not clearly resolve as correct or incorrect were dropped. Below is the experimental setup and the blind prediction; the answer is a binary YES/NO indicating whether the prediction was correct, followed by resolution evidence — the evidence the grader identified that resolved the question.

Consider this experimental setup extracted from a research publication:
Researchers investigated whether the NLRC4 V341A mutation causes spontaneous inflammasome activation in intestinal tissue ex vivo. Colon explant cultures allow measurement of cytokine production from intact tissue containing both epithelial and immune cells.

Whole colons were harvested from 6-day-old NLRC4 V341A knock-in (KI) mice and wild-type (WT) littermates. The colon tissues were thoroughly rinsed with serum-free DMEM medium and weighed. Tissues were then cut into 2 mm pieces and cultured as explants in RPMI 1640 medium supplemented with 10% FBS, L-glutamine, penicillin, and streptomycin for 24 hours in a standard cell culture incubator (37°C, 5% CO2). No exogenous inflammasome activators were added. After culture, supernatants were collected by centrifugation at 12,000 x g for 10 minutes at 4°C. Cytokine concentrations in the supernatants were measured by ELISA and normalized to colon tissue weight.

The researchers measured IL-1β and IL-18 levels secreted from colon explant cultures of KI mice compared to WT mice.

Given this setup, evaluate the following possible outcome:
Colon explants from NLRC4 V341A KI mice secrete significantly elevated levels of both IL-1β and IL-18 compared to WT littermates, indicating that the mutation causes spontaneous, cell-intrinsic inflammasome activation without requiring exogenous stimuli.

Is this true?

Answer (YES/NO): YES